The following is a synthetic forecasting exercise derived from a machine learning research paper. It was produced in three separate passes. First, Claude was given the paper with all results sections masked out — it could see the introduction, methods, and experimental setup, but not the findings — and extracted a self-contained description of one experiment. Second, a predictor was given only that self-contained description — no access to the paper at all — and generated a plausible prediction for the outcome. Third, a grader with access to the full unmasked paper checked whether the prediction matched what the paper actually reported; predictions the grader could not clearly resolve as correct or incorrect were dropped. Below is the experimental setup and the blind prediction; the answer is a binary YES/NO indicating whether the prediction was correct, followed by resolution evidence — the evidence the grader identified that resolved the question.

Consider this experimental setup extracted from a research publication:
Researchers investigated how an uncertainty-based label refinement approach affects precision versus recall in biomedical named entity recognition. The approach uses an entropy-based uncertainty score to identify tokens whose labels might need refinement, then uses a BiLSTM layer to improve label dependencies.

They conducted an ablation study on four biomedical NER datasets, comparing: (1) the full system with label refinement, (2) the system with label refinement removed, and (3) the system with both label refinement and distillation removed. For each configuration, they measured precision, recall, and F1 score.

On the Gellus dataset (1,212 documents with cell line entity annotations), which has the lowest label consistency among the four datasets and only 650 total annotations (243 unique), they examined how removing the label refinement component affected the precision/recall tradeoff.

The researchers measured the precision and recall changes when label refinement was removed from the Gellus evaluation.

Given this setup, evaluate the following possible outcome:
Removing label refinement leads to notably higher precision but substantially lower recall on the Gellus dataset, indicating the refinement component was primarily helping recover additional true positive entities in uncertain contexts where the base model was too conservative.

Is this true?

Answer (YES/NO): NO